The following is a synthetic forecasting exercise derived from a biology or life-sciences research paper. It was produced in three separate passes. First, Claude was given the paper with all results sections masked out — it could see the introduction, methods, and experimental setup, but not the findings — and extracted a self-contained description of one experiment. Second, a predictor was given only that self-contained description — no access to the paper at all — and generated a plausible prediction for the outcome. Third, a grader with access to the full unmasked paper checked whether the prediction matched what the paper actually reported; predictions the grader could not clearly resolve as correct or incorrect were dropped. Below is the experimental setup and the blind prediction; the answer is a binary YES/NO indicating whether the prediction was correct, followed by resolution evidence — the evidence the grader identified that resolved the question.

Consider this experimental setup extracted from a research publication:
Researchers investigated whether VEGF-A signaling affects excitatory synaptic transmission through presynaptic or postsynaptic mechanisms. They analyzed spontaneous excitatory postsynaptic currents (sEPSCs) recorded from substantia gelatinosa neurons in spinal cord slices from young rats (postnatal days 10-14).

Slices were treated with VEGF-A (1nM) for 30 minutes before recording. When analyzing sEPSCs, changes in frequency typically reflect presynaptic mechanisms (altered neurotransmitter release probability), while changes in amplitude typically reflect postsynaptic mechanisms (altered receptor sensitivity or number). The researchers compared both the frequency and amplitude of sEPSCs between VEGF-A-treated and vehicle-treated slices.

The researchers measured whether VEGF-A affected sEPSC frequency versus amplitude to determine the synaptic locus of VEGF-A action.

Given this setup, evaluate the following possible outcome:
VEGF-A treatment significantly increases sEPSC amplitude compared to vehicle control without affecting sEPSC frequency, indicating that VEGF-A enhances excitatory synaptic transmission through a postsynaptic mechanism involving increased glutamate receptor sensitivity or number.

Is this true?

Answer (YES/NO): NO